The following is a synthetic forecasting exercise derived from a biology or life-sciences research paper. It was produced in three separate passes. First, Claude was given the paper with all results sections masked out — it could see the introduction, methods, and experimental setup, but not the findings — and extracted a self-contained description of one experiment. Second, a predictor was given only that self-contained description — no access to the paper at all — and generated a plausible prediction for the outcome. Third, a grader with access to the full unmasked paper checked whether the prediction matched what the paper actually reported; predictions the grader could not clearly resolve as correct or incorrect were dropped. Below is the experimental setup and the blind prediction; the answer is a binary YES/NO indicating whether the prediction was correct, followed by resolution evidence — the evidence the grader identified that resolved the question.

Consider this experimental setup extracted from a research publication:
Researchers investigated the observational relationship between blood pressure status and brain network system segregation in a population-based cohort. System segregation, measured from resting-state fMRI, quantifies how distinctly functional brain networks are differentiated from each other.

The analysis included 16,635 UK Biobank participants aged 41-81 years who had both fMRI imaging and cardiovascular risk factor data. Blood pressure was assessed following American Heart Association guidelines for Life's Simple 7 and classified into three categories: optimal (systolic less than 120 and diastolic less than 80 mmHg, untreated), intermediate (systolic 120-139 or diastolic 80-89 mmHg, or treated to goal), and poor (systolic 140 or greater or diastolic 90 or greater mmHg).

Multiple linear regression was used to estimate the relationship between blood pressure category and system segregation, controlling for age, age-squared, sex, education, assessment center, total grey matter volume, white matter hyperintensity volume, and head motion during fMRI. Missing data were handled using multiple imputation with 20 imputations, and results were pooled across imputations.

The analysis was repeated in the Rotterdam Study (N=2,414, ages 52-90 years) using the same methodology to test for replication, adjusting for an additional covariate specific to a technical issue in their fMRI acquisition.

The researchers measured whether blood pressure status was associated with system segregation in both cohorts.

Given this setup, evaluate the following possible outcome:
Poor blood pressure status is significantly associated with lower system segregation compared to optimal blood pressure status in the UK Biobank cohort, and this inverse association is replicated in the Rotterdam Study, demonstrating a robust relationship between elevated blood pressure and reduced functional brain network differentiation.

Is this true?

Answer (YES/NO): YES